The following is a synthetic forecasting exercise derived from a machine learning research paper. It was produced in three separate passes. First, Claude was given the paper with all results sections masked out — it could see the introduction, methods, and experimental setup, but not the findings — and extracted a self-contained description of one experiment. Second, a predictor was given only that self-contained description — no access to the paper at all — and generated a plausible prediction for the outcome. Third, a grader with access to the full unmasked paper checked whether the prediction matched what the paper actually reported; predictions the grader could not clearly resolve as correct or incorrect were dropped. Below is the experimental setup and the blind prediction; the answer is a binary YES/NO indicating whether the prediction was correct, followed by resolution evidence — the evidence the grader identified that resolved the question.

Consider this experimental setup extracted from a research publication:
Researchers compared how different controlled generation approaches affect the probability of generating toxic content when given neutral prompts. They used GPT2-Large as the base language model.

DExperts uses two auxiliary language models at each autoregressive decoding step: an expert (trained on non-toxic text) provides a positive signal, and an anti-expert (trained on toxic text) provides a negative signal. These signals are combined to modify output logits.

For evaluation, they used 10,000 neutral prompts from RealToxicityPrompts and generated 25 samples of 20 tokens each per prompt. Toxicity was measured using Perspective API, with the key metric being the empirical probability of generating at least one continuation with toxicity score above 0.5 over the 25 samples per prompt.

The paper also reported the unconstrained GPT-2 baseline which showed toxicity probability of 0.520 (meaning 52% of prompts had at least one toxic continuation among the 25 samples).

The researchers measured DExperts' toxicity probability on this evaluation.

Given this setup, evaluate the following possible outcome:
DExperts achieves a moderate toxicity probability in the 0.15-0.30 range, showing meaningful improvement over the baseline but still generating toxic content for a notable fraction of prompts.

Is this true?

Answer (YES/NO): NO